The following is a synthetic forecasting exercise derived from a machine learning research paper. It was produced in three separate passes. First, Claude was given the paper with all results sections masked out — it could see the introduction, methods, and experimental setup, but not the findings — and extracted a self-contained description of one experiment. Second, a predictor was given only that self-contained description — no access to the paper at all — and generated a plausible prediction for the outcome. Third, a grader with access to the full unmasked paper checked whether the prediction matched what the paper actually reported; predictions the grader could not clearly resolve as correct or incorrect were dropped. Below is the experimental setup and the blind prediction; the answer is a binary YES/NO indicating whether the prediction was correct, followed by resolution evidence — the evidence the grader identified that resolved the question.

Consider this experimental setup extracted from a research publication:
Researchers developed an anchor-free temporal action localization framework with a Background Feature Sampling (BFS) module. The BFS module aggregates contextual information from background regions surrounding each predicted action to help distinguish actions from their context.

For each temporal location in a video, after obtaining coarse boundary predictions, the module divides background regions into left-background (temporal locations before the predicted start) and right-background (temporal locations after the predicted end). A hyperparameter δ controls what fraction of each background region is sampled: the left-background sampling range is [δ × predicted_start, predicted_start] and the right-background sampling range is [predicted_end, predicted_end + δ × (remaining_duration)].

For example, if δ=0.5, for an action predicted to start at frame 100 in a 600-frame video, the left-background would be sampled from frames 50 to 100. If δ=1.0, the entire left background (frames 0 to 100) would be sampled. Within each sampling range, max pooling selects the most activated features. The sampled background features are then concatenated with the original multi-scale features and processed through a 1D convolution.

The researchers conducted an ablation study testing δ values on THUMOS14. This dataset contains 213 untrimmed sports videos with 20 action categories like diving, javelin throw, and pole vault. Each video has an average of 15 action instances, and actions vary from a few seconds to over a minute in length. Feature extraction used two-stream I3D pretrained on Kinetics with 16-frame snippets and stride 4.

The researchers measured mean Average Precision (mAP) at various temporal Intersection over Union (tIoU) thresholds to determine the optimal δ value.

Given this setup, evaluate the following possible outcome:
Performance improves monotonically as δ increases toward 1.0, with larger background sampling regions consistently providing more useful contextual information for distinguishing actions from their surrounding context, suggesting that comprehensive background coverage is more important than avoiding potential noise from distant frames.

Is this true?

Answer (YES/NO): NO